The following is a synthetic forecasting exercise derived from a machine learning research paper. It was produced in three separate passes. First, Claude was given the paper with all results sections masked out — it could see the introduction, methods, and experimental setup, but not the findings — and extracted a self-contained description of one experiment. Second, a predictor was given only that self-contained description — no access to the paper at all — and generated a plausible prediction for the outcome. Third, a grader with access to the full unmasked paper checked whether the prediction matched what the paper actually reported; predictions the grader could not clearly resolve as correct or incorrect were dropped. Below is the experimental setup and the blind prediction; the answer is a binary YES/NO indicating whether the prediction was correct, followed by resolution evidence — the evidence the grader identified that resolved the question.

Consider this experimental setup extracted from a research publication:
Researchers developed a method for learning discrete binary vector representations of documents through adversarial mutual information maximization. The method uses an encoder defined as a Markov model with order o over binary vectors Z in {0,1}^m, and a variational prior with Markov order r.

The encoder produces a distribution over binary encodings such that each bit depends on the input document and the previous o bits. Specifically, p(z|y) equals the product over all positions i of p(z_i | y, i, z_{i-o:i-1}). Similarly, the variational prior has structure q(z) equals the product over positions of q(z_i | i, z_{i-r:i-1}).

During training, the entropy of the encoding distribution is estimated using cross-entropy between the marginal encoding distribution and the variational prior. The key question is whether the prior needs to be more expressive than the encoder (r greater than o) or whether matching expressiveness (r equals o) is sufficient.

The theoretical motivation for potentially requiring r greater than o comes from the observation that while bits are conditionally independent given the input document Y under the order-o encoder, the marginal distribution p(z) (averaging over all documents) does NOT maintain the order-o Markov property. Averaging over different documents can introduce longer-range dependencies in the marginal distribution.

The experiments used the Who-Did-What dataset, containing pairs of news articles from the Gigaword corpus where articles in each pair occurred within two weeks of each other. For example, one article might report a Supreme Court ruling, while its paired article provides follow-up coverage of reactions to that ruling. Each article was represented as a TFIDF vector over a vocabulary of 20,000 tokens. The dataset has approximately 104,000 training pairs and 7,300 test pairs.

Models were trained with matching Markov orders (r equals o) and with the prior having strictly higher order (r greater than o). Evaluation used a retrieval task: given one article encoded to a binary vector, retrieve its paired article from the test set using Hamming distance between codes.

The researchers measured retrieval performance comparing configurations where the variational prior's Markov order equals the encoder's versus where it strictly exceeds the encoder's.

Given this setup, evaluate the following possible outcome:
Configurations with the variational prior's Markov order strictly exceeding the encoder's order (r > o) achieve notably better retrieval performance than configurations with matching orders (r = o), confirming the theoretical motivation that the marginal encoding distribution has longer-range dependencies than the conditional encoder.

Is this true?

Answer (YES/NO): YES